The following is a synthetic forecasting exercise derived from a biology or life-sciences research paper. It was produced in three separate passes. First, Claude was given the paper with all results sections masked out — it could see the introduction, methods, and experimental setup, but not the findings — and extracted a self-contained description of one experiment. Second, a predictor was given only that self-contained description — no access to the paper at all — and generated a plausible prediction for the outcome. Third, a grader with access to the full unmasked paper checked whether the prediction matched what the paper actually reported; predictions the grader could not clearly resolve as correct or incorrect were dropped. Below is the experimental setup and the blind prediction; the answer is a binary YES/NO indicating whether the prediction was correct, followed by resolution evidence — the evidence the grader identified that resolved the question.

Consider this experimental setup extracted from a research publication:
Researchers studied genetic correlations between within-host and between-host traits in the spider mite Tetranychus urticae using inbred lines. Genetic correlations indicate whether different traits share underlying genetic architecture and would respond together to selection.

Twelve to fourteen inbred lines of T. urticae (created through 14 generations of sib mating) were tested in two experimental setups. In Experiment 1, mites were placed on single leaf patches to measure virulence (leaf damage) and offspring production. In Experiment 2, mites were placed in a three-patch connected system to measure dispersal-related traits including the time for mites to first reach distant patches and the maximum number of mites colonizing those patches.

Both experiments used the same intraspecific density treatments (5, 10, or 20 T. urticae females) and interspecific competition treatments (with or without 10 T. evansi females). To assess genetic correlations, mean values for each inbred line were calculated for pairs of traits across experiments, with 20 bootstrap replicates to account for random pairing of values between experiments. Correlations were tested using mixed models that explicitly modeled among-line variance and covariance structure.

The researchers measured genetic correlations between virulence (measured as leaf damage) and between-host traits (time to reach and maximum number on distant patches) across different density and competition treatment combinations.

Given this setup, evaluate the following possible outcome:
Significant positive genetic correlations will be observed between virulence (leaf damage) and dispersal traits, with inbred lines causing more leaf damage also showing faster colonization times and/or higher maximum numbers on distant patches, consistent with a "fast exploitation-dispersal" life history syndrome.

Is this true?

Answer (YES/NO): NO